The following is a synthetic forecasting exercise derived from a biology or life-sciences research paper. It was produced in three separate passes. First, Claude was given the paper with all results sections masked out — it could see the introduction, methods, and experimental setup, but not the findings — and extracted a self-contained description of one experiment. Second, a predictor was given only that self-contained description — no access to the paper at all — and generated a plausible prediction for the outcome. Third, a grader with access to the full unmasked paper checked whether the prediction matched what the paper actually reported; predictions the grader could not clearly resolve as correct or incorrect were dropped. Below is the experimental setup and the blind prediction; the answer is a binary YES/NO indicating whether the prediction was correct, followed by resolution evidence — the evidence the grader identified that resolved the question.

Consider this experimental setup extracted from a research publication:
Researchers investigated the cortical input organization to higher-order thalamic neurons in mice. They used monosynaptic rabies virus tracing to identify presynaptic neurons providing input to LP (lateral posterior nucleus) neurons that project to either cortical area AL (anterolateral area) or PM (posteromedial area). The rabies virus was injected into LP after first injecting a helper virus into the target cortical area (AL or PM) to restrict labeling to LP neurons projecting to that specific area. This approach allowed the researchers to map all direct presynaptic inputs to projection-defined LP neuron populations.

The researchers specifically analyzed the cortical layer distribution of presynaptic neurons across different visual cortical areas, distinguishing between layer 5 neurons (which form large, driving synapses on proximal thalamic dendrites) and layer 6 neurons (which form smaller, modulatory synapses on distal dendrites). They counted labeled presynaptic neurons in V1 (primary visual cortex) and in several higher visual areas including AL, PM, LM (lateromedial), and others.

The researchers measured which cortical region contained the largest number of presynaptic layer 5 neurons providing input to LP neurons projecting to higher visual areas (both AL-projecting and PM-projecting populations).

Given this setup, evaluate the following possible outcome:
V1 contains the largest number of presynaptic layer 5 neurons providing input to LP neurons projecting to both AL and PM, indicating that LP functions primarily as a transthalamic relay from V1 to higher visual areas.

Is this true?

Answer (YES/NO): YES